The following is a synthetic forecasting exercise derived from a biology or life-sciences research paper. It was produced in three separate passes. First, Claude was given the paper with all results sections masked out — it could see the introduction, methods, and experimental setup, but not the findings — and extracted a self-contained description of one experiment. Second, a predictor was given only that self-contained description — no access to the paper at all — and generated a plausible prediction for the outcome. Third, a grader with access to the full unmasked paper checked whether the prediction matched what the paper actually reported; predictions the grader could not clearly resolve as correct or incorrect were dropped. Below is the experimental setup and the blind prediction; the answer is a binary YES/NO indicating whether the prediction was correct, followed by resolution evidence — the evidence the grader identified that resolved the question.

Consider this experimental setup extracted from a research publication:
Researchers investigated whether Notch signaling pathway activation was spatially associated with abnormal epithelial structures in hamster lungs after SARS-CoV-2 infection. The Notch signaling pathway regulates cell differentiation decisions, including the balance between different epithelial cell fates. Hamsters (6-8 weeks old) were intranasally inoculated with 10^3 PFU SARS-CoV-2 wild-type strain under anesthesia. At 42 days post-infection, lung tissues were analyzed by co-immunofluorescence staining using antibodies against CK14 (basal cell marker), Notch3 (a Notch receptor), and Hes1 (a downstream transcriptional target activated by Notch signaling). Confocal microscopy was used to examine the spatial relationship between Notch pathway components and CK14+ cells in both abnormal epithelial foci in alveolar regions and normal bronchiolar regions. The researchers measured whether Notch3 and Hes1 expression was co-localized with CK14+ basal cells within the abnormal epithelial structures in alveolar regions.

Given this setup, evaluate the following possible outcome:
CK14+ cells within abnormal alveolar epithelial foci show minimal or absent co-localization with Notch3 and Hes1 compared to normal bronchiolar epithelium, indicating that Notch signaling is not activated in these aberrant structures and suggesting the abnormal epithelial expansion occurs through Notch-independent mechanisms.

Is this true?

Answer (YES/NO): NO